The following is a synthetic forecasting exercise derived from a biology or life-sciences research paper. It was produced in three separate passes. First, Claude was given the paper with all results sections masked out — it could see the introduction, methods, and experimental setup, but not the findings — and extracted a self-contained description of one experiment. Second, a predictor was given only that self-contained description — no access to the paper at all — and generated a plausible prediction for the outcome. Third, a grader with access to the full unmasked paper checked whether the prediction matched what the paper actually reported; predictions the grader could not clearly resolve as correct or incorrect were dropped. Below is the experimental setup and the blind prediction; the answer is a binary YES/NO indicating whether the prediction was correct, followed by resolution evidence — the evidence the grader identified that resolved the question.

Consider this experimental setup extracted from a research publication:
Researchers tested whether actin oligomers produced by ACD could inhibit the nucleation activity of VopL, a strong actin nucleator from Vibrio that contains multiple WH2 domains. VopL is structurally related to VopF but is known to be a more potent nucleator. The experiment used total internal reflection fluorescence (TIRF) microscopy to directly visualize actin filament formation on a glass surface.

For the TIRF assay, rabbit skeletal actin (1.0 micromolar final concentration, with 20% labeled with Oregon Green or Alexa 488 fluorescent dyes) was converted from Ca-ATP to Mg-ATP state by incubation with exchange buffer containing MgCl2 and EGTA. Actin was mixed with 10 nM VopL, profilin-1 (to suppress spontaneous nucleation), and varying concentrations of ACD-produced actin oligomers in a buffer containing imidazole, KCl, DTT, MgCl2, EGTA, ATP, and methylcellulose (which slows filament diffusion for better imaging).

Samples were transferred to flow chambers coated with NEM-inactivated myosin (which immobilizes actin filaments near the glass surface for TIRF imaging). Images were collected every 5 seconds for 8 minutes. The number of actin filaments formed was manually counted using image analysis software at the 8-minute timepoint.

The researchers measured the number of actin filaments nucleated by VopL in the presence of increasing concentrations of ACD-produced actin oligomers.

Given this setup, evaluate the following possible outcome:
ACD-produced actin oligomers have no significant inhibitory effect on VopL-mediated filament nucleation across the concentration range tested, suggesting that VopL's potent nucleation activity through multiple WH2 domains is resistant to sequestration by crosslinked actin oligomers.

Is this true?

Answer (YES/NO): NO